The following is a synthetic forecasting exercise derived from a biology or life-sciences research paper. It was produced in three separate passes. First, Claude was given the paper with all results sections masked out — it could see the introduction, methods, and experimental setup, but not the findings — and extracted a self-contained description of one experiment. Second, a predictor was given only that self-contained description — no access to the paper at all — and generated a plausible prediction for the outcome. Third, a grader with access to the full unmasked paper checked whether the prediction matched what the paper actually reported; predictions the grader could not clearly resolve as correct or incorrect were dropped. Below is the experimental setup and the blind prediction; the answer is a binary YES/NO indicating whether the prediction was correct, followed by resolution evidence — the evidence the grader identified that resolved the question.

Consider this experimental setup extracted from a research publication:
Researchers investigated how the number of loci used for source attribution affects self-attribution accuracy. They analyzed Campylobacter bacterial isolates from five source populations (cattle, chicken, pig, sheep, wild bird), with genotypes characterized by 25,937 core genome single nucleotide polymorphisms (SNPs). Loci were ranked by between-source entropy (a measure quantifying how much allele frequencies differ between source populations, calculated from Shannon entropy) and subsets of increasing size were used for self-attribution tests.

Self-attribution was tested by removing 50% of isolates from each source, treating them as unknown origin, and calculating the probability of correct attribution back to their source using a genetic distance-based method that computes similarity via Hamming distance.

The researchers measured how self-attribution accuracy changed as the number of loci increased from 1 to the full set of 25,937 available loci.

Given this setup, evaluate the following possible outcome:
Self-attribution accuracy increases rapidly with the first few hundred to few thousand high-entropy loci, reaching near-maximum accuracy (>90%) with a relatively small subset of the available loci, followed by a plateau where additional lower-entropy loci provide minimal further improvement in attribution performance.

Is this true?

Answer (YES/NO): NO